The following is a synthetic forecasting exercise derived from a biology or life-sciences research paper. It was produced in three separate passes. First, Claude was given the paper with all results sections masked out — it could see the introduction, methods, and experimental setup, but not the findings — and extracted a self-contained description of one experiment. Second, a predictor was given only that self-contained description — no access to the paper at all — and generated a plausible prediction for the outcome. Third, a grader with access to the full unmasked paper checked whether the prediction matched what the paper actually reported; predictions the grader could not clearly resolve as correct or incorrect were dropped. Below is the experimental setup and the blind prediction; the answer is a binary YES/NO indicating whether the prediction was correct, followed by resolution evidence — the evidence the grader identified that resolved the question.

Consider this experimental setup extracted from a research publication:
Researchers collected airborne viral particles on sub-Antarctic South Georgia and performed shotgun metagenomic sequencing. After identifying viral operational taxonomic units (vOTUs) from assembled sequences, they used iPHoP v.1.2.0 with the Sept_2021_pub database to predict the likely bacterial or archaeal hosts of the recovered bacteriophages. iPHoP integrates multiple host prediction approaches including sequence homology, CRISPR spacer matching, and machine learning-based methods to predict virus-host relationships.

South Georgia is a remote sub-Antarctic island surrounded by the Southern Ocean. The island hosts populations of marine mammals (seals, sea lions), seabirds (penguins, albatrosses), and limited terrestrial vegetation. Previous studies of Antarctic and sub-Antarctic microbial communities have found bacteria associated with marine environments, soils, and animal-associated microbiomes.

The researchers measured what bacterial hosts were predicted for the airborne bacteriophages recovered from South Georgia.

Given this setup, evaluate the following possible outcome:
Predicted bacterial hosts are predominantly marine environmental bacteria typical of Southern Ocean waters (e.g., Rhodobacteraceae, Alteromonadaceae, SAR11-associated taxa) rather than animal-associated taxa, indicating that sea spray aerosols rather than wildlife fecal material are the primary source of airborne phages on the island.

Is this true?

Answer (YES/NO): NO